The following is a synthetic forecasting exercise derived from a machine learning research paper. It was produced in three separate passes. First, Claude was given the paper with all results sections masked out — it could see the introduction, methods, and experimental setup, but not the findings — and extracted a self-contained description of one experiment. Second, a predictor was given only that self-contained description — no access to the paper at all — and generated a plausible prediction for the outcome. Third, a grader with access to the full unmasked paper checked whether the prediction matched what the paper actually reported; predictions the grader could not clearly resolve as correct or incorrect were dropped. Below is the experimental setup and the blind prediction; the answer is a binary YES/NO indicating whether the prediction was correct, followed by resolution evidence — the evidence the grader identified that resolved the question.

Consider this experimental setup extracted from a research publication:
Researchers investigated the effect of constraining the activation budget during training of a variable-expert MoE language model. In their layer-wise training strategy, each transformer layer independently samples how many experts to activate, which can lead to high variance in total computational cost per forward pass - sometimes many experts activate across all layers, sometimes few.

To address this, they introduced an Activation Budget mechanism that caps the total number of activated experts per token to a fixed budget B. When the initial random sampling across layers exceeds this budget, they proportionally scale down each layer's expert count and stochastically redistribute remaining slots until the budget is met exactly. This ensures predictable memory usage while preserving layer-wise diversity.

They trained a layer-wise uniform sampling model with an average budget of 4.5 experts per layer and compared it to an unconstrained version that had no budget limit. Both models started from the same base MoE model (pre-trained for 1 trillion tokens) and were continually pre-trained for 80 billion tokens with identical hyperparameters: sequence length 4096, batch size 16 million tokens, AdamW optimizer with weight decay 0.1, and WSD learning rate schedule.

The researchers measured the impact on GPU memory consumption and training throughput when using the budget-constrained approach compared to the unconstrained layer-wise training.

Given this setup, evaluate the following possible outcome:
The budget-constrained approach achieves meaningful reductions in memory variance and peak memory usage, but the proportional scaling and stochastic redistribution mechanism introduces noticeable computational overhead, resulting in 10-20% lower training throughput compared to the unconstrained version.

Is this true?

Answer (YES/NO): NO